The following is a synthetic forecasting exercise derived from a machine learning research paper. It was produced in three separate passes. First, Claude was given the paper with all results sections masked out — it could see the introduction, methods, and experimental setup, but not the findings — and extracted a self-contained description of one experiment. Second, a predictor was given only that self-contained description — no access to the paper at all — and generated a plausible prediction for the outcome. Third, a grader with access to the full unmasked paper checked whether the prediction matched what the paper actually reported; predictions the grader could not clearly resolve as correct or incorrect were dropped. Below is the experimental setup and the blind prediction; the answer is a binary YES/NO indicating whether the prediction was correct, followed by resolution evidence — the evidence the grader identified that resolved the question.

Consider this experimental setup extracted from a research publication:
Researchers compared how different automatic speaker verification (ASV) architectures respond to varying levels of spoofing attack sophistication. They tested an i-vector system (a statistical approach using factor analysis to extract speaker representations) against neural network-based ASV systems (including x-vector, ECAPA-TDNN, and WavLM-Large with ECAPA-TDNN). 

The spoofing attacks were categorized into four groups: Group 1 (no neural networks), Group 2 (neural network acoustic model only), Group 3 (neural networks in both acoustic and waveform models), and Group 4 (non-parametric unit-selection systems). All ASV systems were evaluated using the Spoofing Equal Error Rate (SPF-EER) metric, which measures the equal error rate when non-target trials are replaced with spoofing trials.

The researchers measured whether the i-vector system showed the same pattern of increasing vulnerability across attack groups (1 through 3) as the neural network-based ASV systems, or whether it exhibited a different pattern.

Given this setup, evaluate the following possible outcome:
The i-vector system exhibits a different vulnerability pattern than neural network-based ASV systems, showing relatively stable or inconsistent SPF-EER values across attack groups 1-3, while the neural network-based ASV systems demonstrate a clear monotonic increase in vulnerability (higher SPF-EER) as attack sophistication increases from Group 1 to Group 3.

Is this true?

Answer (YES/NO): YES